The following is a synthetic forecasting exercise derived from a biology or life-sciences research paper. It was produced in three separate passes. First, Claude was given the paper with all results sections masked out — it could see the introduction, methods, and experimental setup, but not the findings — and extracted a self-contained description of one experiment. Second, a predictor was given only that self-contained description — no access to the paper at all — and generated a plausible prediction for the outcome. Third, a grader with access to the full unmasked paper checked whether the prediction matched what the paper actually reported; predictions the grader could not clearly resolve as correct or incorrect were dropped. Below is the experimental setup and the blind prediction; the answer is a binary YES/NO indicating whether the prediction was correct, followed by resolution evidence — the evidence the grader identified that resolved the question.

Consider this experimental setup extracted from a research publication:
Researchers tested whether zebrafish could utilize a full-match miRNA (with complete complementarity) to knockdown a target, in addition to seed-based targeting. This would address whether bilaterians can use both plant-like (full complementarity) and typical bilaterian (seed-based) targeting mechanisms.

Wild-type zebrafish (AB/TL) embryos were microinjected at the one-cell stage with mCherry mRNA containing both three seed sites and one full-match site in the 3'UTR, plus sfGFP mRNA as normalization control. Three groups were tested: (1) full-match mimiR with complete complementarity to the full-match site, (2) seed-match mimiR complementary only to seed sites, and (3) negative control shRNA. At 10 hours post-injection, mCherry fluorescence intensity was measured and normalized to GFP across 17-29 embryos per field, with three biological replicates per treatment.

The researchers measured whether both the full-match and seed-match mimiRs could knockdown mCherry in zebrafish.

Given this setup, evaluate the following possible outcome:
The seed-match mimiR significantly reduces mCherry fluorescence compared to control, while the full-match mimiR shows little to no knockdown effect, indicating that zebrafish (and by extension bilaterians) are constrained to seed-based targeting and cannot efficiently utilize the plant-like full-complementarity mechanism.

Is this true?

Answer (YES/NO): YES